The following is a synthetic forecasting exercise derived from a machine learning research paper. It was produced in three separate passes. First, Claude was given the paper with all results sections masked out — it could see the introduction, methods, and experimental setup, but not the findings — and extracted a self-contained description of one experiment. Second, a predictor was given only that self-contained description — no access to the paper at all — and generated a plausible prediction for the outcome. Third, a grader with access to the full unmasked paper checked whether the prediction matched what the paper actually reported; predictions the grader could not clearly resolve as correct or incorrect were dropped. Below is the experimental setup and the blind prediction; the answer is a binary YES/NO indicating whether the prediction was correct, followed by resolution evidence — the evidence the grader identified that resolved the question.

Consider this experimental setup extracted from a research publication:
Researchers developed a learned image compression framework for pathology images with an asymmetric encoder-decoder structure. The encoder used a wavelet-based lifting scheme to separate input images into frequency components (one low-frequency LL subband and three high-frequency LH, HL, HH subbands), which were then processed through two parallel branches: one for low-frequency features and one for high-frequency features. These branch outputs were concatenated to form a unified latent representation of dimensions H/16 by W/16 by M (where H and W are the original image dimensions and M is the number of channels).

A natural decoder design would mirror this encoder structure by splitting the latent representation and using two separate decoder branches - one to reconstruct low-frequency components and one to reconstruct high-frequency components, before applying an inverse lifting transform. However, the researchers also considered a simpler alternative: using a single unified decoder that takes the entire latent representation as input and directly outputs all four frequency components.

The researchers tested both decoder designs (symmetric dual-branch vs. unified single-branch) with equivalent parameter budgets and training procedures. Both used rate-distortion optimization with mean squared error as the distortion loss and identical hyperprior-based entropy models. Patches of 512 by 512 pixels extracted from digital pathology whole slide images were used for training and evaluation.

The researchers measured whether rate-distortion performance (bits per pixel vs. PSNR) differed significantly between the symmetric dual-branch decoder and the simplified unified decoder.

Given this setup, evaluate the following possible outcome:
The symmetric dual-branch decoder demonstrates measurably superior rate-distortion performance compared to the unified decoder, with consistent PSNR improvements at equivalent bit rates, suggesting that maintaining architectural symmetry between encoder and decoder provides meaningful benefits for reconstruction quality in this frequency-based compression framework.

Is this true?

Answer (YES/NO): NO